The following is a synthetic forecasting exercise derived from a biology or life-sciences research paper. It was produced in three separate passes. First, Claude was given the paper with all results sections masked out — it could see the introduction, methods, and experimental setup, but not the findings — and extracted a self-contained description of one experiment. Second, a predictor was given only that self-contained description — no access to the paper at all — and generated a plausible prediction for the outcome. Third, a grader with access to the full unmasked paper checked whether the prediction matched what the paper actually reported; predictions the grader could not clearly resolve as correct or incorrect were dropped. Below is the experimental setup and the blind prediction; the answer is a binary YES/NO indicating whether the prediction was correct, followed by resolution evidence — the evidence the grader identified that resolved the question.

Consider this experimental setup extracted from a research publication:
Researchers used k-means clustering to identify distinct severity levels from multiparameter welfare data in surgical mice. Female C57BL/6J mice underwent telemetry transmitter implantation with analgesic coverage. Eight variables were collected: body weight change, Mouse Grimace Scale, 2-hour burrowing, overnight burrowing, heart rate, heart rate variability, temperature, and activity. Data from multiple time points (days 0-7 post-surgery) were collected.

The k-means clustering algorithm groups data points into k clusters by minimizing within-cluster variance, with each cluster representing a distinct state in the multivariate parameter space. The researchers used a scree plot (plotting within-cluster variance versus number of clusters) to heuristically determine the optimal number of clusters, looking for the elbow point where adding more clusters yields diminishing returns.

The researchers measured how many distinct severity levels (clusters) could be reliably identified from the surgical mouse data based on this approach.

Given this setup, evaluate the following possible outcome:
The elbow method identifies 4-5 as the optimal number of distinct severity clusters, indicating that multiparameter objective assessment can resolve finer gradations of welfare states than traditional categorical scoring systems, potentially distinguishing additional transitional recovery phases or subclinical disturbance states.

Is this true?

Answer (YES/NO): YES